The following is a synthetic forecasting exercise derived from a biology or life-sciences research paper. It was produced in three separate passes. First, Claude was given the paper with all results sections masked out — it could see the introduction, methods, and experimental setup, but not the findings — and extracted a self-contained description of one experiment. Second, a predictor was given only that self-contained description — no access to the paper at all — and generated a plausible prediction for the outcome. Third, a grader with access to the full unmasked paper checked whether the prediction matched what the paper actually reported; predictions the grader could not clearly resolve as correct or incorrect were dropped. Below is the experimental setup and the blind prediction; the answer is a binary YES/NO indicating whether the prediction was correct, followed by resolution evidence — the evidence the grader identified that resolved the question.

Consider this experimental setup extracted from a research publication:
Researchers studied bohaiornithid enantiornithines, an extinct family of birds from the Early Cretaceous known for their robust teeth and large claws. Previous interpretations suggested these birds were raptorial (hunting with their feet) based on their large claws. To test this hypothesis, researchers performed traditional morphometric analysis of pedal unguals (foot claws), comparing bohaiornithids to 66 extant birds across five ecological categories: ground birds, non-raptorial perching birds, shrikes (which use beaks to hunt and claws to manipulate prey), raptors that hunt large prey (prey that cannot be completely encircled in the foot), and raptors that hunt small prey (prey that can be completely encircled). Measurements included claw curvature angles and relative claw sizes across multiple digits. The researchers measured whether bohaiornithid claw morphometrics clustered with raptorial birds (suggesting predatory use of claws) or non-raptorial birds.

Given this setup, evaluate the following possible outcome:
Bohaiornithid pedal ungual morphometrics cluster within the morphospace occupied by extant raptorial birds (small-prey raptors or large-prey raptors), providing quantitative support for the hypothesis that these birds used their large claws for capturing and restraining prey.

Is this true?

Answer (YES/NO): NO